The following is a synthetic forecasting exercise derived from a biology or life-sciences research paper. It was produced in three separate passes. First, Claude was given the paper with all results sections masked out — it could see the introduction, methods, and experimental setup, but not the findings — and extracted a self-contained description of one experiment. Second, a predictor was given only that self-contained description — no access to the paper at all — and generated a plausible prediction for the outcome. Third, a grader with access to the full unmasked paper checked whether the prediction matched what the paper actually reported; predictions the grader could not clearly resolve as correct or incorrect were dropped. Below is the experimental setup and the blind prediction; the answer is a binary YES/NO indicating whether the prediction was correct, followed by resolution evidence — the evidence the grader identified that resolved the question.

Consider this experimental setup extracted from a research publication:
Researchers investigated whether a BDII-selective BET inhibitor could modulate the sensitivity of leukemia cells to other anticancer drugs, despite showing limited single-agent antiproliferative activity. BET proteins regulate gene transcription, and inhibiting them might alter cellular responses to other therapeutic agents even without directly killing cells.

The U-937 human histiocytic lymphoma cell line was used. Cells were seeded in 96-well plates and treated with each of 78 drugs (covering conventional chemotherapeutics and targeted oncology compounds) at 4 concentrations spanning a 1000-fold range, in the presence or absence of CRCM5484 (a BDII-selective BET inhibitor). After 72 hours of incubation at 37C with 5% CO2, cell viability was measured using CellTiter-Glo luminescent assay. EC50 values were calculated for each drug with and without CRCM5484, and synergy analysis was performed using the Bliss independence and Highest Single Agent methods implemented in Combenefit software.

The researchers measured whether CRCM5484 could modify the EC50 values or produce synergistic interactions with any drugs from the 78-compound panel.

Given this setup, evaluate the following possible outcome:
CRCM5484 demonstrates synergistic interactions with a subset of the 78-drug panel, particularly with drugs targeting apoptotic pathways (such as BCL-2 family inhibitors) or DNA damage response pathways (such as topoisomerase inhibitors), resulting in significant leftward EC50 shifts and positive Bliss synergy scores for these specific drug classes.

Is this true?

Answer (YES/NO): NO